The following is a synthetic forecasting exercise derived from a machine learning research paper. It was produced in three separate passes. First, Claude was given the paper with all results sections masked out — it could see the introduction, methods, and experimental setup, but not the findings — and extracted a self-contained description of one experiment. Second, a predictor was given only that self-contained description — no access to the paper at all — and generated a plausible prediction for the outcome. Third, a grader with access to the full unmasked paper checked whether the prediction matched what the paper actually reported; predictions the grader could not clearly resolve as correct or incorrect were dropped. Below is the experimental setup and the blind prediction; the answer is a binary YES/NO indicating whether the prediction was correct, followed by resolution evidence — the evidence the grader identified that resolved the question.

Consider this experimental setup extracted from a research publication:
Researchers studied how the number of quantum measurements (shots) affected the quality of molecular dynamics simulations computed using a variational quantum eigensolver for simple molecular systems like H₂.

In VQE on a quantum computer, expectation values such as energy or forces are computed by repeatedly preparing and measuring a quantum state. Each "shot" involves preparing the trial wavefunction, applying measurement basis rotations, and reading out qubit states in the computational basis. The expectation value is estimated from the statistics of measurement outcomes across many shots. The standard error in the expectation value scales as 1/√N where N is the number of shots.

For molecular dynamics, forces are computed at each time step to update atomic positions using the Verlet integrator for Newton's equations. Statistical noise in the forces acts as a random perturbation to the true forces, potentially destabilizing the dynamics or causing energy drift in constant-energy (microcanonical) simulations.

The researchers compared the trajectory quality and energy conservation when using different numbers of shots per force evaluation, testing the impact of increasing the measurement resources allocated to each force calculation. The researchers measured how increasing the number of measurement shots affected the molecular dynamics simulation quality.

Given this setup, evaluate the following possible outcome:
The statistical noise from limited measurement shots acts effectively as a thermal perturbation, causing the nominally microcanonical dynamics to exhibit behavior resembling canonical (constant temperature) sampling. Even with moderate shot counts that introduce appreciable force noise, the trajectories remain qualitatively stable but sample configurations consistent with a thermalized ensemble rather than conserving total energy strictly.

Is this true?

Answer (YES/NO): NO